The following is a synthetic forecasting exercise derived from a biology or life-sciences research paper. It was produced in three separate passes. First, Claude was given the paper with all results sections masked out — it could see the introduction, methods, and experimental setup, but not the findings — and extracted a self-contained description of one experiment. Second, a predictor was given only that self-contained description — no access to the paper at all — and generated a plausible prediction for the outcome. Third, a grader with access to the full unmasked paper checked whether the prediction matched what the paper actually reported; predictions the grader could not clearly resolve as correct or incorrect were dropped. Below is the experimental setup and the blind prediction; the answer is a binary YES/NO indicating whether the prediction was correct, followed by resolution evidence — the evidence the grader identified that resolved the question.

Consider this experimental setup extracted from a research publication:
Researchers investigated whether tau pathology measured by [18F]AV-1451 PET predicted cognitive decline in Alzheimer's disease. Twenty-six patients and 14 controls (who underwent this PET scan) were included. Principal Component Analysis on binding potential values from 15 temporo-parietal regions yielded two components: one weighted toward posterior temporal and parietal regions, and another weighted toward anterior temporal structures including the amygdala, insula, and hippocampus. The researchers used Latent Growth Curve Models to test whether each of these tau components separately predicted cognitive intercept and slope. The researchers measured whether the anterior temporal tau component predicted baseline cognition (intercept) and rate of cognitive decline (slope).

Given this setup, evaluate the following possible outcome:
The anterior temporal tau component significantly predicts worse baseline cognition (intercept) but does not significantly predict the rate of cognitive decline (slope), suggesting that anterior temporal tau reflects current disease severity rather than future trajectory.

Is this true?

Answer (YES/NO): NO